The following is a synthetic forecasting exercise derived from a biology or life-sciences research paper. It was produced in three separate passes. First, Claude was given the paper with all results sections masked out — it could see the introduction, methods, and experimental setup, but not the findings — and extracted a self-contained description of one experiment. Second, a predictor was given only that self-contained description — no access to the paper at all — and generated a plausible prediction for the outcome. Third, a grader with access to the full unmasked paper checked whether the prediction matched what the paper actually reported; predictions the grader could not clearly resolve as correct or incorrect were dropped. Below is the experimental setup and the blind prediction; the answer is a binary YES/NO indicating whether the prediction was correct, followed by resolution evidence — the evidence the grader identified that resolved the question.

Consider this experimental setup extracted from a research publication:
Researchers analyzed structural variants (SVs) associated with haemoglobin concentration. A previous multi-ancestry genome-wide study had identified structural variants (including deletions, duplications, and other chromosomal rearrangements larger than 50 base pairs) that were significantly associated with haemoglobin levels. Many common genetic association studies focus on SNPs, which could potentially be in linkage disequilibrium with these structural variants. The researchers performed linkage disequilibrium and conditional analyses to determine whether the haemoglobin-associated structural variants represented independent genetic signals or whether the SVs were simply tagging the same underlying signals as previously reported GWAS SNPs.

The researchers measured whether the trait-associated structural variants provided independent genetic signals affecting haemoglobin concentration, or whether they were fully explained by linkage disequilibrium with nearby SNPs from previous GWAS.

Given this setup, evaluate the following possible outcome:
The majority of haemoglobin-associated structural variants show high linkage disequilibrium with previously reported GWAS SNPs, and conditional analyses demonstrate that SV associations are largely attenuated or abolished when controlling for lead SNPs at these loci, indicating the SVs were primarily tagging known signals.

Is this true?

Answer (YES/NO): NO